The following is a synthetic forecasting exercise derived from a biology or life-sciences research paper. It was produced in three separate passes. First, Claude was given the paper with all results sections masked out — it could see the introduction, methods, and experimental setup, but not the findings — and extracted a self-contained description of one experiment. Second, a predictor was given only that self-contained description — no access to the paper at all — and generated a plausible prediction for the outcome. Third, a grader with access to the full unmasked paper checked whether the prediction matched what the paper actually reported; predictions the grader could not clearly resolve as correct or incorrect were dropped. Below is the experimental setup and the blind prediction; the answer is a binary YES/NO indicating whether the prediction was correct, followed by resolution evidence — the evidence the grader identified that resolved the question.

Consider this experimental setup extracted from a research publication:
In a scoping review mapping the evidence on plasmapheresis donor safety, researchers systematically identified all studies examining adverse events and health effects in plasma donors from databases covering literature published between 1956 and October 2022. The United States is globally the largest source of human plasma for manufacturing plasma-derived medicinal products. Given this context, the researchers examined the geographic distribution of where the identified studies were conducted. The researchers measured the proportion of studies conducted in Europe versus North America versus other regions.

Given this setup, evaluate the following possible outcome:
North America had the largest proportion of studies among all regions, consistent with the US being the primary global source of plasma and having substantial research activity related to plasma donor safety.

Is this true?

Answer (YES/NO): NO